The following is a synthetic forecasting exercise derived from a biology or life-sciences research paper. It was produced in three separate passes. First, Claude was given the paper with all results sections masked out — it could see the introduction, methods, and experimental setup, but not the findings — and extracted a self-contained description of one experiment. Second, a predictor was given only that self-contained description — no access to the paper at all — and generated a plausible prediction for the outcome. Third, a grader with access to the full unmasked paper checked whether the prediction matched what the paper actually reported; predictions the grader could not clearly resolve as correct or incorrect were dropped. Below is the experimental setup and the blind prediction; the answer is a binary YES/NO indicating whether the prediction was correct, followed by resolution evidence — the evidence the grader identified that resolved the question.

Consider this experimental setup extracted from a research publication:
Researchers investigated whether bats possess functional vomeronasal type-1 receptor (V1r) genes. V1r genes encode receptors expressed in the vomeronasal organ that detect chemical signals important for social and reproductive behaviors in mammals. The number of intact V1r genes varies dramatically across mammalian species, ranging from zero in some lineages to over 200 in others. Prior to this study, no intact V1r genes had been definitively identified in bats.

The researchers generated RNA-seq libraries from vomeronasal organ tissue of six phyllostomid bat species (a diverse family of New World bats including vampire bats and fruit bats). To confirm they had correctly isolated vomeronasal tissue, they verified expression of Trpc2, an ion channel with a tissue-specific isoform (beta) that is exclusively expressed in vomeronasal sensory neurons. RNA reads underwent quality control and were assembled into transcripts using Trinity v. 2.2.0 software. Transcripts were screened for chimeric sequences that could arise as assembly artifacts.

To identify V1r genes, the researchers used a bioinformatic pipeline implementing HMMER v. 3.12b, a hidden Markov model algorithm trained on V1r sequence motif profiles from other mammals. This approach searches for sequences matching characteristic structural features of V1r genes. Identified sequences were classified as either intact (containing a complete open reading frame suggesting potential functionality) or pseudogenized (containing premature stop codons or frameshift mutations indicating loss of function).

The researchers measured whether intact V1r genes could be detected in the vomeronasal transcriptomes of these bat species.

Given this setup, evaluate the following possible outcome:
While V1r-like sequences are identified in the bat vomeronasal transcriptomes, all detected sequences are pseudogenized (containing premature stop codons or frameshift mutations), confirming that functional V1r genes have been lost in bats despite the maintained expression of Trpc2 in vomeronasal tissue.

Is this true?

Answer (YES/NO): NO